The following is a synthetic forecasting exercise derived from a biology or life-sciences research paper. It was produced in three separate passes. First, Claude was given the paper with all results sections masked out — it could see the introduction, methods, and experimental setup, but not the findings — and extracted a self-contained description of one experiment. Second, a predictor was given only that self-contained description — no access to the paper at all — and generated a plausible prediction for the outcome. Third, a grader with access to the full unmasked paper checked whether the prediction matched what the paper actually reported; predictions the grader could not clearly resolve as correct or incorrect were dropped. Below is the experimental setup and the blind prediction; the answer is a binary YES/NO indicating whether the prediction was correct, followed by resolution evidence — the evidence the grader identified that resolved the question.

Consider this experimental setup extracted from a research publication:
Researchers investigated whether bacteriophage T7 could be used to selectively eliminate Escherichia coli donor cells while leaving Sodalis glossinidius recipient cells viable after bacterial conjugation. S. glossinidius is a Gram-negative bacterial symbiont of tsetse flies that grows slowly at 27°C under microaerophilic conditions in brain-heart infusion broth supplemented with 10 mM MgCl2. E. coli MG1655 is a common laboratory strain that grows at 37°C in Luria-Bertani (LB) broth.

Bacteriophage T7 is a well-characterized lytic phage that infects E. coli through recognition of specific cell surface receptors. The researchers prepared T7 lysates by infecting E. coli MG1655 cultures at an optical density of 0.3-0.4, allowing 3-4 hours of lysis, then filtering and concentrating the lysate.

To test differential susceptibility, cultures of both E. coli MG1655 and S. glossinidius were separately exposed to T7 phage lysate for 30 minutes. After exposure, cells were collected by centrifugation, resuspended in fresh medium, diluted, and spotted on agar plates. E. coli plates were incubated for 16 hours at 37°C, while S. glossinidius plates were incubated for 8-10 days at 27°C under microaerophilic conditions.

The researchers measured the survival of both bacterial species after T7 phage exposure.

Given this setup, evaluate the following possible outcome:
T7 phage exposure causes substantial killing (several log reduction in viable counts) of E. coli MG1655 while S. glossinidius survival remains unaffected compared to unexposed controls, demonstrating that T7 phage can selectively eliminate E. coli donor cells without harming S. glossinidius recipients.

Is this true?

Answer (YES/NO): YES